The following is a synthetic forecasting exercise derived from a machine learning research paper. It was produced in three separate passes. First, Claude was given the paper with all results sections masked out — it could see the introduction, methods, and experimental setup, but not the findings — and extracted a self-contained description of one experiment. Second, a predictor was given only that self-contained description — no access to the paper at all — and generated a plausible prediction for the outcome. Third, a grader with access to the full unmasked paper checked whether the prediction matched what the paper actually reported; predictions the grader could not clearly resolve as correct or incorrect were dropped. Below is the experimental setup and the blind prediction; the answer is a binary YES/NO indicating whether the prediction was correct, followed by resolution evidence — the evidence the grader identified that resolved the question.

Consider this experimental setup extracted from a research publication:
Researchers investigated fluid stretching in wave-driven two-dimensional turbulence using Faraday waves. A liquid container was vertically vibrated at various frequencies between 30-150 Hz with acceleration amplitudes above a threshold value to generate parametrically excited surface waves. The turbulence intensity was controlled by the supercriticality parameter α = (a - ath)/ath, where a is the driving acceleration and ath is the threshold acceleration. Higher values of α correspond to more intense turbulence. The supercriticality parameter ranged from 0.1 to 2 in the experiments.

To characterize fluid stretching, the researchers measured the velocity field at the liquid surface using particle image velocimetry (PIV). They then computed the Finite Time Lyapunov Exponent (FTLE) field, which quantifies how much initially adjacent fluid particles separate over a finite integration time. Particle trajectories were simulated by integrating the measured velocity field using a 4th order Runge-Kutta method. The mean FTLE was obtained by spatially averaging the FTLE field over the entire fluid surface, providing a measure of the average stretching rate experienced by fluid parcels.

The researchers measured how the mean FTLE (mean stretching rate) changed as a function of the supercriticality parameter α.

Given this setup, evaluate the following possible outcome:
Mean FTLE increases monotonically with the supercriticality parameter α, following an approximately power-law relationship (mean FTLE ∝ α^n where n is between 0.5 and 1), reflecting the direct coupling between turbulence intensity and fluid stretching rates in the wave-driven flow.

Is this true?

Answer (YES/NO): NO